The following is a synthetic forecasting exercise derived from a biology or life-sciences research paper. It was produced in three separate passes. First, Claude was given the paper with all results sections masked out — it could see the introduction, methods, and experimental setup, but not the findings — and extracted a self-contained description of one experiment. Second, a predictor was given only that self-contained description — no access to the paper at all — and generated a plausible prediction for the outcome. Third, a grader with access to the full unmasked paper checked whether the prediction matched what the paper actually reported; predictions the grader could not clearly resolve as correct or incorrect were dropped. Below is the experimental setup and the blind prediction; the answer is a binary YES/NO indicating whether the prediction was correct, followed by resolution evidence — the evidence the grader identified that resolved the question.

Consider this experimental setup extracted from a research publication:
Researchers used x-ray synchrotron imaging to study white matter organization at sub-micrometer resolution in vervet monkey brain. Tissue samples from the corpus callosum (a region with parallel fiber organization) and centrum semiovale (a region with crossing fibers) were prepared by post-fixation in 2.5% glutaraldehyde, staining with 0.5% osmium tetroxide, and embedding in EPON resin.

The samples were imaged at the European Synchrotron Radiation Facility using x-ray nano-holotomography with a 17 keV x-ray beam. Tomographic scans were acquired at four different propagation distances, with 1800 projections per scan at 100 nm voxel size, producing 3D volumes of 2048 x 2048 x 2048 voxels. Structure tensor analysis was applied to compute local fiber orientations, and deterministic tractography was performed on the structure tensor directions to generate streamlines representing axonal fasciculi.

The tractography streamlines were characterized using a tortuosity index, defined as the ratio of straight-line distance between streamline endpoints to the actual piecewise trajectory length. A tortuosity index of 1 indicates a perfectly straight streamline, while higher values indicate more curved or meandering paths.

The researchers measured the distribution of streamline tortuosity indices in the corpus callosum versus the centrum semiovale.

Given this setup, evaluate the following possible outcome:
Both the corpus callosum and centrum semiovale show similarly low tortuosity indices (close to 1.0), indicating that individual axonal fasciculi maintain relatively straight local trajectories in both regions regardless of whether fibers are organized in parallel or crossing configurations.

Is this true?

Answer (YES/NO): NO